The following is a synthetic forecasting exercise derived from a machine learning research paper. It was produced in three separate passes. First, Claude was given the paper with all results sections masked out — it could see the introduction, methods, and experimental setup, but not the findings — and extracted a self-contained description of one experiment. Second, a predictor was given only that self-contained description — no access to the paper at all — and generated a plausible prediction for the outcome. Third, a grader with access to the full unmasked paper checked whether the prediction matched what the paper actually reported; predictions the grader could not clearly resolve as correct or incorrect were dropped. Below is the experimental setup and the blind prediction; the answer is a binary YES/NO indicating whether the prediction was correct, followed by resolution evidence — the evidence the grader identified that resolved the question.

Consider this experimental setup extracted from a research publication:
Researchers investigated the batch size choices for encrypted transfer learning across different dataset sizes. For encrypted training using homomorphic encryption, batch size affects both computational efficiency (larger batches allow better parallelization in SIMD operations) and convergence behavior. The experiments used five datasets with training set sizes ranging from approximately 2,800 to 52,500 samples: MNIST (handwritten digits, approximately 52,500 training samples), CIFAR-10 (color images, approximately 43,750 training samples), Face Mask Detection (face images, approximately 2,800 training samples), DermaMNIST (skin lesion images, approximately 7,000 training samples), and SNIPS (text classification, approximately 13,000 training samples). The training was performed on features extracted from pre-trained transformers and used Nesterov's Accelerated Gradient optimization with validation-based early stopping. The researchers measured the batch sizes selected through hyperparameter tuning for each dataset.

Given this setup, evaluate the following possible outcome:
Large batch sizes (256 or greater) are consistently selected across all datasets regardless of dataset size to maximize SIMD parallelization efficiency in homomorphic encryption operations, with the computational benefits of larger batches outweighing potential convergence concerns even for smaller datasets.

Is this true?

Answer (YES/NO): YES